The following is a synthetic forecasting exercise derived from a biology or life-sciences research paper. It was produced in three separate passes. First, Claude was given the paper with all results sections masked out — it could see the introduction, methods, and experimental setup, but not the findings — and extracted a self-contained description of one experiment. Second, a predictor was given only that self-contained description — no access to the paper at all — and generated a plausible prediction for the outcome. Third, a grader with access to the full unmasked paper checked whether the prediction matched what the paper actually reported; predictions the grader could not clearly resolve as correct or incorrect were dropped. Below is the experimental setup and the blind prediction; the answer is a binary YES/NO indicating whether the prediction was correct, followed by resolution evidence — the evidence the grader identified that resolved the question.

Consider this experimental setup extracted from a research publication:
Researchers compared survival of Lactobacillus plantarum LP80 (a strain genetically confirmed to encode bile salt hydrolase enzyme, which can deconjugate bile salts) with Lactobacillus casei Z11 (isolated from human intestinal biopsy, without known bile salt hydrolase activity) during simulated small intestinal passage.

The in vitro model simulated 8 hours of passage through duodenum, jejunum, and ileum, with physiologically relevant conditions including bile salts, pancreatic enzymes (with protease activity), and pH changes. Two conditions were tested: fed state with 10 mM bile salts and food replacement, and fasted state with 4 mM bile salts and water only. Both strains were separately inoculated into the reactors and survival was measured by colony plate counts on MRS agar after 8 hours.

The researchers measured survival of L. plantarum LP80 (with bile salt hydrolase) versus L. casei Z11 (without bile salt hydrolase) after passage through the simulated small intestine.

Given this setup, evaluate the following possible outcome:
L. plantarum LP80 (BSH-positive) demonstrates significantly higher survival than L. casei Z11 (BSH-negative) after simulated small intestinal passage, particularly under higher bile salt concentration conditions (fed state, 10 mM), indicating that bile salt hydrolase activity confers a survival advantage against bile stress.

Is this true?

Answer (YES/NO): YES